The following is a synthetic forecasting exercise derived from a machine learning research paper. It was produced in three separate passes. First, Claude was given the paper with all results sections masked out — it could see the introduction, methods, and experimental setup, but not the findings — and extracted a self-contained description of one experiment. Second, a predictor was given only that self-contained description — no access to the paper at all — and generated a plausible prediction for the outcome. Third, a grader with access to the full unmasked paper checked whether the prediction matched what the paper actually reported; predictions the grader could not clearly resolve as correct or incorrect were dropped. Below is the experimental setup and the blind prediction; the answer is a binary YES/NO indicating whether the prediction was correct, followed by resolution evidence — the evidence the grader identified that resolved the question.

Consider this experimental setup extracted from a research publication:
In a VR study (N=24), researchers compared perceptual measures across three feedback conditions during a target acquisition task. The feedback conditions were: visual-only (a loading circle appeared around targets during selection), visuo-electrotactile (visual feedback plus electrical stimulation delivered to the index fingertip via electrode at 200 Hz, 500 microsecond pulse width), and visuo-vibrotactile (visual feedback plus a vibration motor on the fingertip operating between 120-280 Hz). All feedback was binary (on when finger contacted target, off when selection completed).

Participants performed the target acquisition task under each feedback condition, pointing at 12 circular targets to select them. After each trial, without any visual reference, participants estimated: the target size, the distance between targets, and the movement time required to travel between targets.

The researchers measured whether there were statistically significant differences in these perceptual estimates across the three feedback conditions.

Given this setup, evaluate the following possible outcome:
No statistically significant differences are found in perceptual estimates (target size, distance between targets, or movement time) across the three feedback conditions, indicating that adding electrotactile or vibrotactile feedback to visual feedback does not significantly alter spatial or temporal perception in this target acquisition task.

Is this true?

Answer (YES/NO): YES